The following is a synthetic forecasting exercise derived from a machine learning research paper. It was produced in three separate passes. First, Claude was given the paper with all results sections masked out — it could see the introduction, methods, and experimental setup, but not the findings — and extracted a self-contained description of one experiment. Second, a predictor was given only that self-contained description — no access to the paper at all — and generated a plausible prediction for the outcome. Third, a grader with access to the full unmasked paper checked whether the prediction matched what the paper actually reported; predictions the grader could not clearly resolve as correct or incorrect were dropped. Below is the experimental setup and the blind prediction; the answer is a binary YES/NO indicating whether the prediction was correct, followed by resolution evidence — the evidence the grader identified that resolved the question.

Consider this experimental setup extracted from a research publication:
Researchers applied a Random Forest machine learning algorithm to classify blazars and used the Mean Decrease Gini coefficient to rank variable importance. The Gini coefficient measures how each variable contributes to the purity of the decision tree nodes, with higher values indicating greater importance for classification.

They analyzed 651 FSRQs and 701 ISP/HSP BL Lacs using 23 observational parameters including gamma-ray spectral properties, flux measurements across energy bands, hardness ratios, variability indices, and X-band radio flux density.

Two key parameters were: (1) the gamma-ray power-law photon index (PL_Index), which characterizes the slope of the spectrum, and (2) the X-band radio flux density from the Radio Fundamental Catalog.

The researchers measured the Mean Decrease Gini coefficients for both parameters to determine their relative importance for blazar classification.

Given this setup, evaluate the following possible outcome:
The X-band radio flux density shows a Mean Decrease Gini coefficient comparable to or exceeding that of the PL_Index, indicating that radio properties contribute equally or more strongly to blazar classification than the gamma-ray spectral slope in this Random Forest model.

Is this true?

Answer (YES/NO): NO